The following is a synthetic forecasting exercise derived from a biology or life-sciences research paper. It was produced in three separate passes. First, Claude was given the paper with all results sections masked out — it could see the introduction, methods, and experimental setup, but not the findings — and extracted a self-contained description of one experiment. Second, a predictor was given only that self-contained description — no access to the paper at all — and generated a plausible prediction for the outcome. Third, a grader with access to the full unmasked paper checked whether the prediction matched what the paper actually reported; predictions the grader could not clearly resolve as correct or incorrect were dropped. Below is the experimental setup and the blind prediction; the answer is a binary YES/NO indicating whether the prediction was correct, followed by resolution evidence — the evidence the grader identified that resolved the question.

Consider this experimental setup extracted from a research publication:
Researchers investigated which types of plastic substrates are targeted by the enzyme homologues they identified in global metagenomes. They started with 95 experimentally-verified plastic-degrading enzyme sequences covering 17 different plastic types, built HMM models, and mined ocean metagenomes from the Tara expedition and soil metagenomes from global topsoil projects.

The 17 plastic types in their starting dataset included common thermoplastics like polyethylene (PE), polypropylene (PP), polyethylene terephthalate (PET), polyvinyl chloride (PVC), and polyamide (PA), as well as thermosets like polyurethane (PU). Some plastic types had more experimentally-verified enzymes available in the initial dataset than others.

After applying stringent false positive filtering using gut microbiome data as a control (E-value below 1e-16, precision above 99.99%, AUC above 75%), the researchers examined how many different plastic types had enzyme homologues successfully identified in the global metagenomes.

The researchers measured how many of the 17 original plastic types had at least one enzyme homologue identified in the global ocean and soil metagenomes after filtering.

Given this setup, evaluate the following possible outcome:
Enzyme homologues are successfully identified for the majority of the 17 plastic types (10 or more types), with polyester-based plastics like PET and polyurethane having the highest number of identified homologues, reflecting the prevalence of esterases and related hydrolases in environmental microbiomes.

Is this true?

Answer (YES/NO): NO